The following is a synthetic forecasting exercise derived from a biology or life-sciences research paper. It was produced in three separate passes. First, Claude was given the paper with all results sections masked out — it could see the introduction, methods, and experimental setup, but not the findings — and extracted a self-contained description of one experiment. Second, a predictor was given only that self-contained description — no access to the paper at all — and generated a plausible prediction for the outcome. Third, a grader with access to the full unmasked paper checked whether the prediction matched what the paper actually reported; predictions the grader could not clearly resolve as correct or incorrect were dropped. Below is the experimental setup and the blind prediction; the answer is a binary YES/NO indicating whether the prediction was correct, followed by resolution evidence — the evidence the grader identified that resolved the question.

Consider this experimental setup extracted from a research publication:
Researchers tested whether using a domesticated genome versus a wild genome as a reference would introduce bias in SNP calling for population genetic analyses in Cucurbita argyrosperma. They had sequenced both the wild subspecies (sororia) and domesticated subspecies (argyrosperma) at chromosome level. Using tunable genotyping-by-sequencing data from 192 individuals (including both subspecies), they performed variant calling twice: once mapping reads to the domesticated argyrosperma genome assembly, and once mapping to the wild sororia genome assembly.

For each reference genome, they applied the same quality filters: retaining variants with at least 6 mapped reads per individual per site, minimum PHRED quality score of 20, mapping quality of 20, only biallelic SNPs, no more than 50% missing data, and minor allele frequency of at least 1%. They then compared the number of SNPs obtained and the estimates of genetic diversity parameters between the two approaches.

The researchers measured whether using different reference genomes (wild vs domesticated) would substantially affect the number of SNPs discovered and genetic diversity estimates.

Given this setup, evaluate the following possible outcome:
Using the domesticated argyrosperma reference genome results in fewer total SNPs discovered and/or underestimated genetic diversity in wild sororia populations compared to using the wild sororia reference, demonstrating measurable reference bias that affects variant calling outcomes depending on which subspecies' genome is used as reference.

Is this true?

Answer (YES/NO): NO